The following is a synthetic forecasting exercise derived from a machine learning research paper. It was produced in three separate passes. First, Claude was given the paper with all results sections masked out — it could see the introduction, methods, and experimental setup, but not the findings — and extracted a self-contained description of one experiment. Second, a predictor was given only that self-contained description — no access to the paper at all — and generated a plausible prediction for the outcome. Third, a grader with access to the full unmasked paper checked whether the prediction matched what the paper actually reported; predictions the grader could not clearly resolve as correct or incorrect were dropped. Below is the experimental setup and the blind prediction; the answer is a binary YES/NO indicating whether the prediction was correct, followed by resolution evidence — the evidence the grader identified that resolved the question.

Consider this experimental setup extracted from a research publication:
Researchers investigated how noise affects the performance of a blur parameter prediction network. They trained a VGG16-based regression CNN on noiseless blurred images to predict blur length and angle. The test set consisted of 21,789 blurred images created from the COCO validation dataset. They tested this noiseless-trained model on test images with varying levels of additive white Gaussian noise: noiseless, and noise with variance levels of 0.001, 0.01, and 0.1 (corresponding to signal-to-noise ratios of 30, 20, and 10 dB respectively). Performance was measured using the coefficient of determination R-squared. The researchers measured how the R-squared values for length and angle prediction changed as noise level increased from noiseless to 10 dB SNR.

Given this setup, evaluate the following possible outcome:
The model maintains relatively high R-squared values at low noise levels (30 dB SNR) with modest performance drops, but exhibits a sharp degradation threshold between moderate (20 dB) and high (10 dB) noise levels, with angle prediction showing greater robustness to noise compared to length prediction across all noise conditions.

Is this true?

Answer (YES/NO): NO